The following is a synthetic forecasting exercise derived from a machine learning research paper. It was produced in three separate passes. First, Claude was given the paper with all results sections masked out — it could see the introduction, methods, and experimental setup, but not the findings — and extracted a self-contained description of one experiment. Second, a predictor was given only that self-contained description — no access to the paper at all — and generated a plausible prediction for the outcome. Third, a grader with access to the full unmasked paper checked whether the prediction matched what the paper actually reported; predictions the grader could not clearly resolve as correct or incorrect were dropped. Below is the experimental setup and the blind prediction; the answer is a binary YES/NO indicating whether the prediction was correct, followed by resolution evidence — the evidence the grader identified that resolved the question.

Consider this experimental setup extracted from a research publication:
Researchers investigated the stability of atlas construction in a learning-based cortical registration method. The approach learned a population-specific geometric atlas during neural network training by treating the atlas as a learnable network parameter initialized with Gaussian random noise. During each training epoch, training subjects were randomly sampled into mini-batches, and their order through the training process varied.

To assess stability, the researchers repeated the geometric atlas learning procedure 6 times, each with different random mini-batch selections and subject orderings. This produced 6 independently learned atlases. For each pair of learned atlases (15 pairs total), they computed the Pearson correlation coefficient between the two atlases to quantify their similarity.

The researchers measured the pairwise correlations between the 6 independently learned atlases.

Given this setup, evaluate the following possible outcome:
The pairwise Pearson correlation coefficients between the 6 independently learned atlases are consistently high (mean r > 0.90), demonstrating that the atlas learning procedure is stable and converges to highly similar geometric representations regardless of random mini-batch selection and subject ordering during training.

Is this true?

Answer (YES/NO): YES